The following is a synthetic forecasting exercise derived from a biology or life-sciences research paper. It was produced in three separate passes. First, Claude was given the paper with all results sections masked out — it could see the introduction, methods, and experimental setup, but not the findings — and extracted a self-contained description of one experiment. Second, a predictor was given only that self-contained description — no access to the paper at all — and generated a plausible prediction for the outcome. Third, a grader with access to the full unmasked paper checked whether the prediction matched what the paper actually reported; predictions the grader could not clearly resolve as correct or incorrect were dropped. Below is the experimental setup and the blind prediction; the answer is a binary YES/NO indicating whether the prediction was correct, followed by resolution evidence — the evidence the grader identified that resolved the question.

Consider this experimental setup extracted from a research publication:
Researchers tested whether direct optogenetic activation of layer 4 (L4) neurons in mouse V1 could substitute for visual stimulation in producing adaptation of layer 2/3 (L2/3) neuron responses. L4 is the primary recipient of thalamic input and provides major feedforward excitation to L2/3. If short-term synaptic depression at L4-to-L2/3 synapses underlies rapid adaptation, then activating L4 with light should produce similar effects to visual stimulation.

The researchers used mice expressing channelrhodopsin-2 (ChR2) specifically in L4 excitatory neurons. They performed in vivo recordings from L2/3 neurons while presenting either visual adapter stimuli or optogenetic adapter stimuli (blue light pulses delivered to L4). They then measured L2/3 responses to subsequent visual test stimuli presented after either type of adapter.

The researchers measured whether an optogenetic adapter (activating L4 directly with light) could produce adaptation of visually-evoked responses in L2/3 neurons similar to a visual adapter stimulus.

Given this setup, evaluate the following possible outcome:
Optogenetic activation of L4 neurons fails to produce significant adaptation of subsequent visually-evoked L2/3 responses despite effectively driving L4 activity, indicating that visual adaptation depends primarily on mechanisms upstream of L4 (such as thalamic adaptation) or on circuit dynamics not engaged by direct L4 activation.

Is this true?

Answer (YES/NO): NO